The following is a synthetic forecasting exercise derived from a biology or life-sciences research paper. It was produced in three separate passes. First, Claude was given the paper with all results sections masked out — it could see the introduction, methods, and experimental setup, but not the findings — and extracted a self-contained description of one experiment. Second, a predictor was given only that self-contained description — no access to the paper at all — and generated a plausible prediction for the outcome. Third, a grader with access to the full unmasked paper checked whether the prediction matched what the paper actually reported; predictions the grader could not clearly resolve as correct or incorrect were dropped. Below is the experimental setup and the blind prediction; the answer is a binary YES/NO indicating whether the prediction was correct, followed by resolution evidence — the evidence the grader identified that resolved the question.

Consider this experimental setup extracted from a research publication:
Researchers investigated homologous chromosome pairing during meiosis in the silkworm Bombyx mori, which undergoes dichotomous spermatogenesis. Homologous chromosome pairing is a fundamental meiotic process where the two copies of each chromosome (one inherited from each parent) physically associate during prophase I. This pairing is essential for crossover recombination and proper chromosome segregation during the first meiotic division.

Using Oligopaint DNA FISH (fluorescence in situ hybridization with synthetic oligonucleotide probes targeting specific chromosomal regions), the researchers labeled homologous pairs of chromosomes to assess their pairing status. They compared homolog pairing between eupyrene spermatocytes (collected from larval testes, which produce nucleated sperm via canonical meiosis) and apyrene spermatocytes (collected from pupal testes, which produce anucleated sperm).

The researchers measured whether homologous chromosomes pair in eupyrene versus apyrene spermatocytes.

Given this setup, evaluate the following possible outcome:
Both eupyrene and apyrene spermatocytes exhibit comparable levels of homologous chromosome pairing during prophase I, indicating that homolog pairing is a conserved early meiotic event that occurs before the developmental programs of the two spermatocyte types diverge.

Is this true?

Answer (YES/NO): NO